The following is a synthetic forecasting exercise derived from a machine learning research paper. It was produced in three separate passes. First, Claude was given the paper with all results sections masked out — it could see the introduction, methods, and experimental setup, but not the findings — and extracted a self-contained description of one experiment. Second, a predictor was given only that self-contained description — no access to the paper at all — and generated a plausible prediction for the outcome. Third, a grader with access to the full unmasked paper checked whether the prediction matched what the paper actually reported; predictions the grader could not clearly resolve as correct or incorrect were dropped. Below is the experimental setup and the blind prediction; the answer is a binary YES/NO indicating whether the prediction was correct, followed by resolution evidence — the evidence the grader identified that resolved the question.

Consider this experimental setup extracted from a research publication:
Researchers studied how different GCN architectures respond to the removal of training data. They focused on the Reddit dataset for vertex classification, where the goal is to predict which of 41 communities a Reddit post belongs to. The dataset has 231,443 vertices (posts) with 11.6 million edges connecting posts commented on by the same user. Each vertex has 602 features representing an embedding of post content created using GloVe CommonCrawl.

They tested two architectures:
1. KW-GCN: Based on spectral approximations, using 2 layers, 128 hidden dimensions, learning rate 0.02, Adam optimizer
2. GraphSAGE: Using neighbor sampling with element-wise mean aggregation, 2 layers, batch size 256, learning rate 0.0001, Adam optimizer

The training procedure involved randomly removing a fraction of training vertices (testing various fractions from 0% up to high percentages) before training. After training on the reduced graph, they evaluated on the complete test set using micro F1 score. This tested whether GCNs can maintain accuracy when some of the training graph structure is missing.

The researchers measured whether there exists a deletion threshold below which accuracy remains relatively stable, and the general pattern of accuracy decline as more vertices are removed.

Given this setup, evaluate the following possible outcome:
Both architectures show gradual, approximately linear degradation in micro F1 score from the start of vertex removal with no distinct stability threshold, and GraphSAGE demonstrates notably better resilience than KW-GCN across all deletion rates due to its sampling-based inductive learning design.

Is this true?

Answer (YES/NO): NO